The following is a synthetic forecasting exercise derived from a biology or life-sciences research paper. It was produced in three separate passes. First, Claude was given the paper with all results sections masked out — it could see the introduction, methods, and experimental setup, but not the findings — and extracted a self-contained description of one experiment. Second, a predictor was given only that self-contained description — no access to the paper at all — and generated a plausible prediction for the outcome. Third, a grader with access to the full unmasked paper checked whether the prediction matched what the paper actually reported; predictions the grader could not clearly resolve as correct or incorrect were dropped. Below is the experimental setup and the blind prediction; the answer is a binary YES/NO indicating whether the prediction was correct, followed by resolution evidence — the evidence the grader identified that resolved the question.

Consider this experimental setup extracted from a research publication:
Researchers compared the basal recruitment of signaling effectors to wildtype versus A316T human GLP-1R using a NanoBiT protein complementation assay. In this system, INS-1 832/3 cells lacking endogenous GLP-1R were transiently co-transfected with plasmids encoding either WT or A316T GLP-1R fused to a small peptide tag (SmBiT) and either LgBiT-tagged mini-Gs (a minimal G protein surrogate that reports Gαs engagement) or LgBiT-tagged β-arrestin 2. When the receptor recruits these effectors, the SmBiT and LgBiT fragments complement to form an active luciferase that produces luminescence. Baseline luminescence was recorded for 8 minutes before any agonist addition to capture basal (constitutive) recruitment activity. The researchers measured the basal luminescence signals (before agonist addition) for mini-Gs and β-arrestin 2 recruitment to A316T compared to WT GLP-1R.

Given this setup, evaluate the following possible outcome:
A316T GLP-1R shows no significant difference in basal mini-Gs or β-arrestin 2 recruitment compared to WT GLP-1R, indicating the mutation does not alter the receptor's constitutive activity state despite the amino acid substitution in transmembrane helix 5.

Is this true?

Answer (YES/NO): NO